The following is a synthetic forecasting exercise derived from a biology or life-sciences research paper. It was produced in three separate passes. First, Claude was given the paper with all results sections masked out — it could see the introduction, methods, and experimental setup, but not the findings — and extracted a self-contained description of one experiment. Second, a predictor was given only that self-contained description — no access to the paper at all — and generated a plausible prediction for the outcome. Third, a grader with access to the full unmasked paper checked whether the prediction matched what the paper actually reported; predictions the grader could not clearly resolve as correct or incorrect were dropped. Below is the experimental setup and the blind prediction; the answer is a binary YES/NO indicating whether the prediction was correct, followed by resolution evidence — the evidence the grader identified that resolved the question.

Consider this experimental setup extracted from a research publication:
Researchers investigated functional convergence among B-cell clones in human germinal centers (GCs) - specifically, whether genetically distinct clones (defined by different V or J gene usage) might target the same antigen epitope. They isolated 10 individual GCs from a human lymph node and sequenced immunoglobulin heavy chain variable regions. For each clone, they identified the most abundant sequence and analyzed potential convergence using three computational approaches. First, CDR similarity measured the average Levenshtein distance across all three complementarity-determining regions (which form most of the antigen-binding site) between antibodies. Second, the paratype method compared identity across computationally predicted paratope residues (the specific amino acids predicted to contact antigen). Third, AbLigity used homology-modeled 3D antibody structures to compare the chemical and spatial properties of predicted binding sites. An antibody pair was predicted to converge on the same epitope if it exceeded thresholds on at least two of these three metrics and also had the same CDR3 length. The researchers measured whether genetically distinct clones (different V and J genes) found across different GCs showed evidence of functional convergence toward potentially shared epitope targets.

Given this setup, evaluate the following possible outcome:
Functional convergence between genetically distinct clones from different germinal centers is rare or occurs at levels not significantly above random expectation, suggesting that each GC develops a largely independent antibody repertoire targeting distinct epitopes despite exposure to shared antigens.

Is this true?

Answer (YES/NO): NO